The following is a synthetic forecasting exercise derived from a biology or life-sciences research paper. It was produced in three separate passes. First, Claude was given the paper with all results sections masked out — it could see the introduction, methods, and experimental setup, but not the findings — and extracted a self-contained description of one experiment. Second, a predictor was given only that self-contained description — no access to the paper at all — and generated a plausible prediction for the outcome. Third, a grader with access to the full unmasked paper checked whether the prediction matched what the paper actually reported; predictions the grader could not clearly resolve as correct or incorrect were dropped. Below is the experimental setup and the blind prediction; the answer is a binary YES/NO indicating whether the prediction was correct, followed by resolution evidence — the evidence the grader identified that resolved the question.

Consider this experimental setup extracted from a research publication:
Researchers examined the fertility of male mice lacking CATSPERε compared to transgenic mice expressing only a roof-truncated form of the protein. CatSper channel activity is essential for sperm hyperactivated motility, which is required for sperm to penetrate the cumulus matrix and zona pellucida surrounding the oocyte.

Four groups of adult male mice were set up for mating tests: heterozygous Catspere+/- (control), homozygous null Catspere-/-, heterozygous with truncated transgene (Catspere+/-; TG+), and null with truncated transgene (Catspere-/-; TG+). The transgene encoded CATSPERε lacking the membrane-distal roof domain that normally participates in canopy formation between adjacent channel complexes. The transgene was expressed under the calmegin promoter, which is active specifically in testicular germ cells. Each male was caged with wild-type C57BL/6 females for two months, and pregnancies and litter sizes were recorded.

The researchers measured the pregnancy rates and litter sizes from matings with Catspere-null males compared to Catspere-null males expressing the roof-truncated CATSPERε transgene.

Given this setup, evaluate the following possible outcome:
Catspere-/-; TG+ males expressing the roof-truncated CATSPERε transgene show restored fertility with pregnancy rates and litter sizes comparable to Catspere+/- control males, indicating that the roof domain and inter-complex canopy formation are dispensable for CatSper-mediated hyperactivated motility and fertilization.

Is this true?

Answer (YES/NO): NO